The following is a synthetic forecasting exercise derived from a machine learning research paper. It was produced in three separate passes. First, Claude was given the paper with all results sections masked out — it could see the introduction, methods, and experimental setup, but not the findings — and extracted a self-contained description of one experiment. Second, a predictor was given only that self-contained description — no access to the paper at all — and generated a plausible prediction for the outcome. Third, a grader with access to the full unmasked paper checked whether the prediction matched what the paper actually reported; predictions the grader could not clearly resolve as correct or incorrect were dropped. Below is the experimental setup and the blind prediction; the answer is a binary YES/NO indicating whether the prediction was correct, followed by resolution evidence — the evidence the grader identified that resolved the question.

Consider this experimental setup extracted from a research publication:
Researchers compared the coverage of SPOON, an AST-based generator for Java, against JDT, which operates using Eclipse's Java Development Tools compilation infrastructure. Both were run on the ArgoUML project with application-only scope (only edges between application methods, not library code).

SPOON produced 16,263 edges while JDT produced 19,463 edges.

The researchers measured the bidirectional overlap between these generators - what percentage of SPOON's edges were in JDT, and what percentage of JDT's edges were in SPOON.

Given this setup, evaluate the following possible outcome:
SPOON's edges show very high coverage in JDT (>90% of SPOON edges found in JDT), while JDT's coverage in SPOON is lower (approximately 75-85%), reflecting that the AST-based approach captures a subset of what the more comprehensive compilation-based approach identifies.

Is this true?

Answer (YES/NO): YES